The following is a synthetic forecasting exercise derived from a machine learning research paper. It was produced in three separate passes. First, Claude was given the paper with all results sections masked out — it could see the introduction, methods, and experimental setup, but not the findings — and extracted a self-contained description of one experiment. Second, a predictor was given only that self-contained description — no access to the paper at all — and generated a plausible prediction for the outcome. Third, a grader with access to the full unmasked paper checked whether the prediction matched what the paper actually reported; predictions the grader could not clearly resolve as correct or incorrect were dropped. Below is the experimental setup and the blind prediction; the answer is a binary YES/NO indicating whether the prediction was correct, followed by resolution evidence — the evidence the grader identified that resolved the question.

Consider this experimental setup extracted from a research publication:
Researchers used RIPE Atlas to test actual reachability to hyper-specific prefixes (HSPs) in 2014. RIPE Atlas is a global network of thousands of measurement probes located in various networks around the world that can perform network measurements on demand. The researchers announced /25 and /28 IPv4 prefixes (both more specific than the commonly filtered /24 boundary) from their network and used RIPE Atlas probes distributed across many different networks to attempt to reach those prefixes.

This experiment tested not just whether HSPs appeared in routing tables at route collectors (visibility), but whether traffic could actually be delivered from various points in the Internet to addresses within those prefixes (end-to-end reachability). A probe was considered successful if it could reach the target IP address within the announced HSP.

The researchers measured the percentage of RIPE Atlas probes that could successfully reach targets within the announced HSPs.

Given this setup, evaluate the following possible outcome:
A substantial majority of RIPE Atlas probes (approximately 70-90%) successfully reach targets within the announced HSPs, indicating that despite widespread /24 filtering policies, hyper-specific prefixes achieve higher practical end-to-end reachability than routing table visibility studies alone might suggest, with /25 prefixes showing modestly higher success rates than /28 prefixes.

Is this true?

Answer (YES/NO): NO